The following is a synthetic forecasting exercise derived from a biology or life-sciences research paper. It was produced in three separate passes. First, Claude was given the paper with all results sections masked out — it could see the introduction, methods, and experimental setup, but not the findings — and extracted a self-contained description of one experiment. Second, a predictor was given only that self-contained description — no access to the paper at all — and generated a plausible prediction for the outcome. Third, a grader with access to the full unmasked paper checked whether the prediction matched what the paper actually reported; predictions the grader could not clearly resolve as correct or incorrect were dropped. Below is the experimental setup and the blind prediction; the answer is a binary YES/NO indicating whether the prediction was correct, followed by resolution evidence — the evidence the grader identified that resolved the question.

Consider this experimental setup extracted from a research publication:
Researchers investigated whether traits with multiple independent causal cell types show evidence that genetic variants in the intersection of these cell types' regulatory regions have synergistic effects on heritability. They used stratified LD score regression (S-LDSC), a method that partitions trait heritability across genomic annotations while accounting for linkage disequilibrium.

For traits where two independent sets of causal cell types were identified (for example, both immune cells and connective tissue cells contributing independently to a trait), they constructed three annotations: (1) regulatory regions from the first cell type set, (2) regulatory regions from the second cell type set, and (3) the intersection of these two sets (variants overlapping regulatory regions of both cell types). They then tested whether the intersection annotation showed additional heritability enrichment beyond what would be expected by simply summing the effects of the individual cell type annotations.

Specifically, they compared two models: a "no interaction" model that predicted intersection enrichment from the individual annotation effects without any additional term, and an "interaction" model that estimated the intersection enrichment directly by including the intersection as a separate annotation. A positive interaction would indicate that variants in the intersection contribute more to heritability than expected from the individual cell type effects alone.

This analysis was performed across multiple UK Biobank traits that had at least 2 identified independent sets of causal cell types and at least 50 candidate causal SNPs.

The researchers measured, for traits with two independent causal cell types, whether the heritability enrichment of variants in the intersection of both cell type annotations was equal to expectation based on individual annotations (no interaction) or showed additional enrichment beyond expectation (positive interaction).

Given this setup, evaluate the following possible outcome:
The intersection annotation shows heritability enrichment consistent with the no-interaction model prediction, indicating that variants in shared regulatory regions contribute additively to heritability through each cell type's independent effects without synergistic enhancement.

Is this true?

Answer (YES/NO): YES